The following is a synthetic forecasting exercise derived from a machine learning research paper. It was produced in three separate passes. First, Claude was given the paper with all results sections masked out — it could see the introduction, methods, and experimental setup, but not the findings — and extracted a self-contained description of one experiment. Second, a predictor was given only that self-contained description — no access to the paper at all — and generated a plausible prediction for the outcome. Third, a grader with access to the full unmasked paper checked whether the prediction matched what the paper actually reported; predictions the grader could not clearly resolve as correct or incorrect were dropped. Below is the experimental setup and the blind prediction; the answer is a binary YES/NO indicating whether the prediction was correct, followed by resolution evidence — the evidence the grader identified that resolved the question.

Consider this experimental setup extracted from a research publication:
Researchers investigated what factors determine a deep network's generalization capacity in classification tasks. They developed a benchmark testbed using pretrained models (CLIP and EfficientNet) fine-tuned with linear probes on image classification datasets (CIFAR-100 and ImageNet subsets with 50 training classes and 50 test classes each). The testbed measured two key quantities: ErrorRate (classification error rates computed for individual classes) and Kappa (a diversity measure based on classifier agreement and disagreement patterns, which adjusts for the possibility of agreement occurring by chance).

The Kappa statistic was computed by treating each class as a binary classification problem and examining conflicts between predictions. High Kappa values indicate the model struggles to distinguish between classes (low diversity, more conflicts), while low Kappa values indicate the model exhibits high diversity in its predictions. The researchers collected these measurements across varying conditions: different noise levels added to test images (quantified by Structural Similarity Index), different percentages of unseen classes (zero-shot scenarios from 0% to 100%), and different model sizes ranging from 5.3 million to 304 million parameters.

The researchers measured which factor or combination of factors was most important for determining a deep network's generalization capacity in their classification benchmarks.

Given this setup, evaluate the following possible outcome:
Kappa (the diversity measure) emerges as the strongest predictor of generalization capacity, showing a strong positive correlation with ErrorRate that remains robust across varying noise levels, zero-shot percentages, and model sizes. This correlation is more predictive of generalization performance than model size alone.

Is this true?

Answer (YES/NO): NO